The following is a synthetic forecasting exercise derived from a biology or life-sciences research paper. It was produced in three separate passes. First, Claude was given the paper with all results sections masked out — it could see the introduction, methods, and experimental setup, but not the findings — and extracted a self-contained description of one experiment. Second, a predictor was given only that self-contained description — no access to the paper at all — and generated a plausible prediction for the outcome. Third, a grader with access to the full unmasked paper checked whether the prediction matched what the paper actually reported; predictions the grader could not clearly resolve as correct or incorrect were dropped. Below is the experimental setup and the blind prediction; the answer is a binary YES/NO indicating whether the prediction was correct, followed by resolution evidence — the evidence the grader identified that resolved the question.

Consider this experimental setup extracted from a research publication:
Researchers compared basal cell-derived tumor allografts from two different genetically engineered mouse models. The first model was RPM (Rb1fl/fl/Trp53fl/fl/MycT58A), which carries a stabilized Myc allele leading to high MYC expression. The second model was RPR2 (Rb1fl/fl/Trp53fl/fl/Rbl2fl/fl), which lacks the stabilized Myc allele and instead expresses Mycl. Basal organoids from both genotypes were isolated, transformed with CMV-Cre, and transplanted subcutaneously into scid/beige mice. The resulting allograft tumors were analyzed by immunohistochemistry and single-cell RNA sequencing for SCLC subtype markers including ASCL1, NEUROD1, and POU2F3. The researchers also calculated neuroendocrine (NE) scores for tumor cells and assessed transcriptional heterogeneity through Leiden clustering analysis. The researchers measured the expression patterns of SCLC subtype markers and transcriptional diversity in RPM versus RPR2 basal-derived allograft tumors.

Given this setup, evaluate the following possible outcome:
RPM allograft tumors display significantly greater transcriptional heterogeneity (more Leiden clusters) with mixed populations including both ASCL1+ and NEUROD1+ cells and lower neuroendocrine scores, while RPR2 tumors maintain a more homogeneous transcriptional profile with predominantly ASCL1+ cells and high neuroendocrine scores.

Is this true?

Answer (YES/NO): YES